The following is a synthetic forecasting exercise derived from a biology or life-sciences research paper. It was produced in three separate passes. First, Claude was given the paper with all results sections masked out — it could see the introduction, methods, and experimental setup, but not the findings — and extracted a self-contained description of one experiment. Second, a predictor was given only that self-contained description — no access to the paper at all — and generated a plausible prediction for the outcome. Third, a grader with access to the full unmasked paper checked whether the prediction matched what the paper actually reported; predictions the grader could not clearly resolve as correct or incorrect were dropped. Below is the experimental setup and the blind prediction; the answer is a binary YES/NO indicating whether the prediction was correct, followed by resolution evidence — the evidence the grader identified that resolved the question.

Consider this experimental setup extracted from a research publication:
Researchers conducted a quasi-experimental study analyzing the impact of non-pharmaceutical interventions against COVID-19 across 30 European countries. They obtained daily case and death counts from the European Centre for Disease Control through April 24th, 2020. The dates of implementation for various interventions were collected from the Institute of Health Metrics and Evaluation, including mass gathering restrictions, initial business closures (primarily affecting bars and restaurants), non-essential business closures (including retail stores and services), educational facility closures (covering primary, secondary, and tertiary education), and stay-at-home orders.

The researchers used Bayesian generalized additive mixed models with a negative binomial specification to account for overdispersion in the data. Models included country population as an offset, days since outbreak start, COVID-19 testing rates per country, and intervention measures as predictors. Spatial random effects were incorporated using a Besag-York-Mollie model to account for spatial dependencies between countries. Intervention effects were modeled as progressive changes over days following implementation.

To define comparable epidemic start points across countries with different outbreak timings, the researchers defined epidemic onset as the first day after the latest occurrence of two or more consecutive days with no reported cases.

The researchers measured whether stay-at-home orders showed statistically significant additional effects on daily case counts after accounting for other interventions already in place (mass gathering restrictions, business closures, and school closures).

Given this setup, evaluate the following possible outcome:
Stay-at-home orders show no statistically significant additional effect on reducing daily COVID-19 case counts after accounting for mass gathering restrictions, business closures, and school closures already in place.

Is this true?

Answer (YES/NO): YES